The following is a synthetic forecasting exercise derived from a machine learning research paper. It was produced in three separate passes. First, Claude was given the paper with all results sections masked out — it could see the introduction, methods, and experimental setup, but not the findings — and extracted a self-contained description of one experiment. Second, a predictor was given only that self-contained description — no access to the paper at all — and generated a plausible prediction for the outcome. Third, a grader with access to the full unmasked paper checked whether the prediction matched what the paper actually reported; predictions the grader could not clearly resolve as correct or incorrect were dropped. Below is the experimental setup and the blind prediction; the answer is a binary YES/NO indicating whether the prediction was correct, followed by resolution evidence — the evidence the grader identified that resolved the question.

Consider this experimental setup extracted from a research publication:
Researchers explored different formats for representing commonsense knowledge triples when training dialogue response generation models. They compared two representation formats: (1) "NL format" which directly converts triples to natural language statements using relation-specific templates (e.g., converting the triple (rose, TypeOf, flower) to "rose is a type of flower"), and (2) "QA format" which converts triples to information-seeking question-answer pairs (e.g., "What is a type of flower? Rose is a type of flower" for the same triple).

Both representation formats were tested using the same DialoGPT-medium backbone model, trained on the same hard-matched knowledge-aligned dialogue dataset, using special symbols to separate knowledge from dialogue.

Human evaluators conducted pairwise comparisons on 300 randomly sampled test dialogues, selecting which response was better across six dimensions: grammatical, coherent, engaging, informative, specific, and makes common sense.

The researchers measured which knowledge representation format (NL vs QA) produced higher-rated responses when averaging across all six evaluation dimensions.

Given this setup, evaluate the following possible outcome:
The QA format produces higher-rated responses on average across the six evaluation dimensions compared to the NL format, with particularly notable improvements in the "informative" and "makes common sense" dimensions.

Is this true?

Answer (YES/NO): NO